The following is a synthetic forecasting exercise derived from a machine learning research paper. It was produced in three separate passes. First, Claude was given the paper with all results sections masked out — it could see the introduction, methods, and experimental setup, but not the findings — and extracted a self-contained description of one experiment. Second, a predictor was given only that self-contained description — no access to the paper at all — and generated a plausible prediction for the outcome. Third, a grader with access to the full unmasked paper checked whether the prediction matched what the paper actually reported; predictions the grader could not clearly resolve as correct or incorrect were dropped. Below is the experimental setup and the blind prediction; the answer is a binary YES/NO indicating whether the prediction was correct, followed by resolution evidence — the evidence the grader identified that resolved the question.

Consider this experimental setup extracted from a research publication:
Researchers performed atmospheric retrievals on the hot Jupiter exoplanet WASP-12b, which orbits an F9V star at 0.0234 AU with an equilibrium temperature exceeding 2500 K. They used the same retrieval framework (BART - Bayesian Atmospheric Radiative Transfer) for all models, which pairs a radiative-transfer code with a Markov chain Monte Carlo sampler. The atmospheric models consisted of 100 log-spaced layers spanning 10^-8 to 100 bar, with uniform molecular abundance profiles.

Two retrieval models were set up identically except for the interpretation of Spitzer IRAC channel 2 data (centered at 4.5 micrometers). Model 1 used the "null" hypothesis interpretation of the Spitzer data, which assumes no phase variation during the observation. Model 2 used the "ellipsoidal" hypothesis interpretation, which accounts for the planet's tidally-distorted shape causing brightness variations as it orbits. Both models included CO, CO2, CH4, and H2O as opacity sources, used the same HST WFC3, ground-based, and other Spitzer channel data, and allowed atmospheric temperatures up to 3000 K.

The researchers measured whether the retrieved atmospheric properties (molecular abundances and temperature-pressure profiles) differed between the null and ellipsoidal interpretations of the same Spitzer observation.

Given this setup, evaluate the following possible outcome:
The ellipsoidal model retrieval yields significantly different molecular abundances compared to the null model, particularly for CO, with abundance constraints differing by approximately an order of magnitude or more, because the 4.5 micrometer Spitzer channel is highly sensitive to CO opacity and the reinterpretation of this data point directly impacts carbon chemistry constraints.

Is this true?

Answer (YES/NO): NO